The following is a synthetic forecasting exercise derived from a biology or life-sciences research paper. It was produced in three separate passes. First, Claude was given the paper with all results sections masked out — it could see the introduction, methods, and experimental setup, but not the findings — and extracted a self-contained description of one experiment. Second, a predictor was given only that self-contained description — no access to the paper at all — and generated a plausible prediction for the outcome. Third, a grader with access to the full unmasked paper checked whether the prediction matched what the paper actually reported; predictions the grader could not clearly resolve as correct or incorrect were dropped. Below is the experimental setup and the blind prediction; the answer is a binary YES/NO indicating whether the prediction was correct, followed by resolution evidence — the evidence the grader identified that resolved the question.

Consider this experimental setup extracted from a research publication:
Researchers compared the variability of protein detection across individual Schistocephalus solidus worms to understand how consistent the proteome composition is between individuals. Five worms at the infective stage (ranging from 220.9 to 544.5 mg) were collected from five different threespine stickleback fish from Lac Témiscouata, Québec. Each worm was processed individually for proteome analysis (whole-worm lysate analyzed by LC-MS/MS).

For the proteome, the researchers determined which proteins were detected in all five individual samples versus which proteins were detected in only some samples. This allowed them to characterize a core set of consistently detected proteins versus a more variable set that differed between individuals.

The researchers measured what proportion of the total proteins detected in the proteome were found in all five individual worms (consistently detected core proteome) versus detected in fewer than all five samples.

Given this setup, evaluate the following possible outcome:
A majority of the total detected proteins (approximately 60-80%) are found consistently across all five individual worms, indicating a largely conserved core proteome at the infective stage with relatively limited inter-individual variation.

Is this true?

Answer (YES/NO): YES